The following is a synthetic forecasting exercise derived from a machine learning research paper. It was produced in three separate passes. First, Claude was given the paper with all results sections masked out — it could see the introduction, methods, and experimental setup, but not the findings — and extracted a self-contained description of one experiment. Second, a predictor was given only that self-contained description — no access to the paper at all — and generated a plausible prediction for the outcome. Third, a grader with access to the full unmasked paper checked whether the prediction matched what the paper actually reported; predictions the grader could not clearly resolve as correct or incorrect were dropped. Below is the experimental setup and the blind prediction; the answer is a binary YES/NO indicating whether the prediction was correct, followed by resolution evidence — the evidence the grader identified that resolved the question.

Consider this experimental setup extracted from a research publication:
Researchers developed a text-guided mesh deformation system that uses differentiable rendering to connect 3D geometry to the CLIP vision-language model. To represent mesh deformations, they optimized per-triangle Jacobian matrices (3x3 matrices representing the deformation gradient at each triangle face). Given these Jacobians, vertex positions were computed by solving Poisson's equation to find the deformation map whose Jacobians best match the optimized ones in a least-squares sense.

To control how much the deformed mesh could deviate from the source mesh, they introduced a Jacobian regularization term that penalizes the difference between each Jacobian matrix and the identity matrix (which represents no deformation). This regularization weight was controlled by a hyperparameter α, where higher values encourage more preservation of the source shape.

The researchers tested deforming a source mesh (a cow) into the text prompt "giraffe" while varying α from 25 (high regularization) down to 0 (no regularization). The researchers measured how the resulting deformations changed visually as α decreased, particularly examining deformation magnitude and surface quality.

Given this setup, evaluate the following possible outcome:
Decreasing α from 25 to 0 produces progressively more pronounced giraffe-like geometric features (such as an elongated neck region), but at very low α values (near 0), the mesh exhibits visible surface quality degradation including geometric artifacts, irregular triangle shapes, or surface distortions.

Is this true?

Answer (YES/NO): YES